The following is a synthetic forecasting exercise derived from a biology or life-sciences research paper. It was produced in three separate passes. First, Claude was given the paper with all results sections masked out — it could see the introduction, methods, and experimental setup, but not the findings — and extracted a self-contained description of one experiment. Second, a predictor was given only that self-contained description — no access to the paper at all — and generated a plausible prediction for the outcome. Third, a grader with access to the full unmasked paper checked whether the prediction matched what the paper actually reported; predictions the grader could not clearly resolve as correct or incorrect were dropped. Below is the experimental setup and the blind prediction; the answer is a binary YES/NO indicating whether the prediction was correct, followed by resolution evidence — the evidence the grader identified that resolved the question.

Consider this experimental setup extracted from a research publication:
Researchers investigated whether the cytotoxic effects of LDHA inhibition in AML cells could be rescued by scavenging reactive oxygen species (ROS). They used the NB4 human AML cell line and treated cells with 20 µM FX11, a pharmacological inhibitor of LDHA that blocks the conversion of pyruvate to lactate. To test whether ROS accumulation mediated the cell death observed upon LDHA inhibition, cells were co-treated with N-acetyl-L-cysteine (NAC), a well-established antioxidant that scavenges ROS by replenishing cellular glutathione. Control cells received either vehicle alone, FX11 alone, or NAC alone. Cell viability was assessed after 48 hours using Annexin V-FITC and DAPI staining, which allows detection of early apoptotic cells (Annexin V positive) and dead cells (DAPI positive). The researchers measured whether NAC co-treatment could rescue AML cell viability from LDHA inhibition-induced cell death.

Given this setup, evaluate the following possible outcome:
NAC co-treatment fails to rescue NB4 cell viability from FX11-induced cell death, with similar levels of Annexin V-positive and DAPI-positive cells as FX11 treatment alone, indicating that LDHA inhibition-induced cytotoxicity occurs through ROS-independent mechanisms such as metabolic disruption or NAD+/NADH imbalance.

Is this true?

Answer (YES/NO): YES